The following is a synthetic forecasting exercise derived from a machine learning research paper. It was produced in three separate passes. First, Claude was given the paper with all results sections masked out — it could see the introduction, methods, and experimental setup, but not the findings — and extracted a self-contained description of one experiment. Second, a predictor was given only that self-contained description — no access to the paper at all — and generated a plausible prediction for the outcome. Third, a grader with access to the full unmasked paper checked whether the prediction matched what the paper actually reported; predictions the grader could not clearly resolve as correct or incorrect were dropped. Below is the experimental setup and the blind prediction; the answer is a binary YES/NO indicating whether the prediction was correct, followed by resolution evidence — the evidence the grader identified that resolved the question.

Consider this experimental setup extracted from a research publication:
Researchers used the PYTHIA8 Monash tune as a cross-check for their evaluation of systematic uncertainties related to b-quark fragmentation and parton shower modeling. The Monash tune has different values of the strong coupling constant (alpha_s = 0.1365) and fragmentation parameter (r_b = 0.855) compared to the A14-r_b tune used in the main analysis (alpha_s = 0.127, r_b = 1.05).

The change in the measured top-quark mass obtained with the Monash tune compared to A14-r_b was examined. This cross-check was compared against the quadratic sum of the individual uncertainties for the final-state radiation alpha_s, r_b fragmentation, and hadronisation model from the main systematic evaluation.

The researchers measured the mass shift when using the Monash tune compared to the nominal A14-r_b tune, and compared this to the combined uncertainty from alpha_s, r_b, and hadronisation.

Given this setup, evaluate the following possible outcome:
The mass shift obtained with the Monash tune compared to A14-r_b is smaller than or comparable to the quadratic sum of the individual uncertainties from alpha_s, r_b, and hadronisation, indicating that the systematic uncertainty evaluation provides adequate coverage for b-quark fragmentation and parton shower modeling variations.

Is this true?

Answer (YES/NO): YES